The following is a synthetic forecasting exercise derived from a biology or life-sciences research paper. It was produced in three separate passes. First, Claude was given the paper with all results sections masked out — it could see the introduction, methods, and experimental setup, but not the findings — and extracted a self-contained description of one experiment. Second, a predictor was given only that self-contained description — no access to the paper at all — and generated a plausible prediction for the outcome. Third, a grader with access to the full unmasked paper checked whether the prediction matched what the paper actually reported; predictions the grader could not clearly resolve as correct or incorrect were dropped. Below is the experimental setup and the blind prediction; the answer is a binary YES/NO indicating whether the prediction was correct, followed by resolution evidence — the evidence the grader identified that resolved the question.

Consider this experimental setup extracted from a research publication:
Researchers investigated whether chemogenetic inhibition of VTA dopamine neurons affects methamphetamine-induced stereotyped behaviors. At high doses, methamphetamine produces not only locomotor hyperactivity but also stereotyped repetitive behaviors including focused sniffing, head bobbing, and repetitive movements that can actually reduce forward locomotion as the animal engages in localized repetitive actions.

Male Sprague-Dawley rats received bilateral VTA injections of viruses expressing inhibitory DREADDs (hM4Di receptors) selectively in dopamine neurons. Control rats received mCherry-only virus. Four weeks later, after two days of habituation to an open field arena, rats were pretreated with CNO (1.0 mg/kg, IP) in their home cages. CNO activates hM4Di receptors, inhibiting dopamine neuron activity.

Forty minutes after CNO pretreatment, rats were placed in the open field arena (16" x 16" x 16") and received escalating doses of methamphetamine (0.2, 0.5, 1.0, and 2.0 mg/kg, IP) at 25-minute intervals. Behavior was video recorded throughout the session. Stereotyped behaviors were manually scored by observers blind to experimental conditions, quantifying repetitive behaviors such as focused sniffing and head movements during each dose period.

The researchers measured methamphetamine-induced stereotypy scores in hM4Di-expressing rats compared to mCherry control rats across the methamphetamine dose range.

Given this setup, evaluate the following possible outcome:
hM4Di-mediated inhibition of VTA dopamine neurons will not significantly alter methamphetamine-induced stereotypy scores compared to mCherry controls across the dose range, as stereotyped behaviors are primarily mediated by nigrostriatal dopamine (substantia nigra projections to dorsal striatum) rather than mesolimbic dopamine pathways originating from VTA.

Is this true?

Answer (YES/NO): NO